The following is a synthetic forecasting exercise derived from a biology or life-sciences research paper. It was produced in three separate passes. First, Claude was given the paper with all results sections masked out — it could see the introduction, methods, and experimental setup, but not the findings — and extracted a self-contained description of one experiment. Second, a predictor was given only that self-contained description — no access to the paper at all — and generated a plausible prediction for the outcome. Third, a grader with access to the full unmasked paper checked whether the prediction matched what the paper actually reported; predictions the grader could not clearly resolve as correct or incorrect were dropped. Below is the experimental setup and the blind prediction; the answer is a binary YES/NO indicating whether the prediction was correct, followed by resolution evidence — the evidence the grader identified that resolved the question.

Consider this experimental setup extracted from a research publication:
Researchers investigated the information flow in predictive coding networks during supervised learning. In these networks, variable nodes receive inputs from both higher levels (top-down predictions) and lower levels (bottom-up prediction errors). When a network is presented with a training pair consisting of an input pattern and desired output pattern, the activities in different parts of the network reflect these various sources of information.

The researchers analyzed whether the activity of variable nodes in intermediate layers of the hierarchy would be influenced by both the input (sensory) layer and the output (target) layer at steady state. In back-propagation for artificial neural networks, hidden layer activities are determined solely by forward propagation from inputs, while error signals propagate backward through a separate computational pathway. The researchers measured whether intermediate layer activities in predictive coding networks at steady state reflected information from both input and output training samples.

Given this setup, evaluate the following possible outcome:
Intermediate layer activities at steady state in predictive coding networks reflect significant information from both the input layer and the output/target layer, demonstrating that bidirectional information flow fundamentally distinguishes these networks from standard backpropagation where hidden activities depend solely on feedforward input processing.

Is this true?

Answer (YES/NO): YES